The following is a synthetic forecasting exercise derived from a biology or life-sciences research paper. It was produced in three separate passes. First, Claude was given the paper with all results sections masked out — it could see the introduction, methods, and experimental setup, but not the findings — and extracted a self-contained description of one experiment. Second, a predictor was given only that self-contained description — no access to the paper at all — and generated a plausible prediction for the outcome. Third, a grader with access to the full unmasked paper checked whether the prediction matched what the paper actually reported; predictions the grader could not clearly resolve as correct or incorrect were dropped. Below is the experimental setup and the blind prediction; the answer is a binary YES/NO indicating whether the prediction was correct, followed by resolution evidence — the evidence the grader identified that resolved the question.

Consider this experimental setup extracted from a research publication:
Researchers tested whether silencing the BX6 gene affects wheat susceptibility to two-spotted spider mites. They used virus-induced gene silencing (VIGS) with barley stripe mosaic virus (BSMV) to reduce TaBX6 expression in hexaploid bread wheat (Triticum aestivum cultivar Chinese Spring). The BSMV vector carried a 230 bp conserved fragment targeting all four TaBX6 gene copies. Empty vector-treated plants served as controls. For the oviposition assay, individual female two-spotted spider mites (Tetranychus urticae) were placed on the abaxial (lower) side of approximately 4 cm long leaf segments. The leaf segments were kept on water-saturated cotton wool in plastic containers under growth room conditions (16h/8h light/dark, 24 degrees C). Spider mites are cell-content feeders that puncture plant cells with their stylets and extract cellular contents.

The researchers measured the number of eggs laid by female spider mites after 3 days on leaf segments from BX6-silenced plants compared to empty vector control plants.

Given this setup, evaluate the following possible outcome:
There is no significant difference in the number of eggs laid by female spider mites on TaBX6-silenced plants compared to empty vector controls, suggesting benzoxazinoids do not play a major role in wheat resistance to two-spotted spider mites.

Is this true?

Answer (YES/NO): NO